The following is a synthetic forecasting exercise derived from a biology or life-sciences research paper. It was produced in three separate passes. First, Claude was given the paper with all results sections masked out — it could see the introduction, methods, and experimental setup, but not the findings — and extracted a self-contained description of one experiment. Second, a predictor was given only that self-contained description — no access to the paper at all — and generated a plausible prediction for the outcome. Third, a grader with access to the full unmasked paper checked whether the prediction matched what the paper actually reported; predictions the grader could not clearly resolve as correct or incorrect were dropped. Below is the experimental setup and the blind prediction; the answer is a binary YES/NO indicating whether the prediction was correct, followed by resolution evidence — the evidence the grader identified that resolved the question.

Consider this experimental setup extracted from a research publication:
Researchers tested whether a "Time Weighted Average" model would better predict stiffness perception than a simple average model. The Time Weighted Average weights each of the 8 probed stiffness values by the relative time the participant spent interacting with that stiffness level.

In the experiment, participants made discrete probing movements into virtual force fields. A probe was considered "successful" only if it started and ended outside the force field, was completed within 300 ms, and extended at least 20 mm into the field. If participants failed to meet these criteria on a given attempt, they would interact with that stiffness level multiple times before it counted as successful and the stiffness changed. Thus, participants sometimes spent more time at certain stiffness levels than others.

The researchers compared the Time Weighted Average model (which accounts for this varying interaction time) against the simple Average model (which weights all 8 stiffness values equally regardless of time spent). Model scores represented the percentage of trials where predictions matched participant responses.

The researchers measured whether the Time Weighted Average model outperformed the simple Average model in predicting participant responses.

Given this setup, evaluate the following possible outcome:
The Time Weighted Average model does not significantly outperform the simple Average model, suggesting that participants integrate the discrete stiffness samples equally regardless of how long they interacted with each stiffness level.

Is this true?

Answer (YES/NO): YES